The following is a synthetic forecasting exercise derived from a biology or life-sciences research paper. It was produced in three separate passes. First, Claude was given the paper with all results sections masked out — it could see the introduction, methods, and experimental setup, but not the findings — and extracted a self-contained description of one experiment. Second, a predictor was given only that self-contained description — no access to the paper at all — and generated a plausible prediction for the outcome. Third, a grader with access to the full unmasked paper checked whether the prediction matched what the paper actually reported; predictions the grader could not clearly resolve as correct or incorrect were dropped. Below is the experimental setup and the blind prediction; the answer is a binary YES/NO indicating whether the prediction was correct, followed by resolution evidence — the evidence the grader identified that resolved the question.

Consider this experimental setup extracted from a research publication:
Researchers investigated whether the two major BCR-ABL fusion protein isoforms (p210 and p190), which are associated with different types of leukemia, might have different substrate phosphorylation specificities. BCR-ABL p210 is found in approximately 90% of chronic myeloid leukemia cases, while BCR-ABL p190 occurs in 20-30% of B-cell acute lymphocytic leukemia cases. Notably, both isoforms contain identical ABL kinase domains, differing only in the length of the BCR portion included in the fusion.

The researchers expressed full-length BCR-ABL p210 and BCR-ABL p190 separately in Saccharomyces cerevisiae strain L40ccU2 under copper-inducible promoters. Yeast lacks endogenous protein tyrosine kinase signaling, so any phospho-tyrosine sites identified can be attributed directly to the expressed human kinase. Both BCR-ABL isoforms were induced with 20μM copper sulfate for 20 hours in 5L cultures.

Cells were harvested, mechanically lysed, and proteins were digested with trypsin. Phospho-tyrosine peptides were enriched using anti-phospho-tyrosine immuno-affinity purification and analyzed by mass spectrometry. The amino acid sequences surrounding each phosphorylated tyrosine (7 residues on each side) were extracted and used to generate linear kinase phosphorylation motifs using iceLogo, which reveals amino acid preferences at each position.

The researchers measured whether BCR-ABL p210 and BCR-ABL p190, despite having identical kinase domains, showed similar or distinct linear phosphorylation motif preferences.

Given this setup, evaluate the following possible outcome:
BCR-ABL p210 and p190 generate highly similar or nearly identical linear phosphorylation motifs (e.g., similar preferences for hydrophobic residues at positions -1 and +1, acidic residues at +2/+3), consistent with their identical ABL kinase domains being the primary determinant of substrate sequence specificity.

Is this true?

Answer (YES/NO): NO